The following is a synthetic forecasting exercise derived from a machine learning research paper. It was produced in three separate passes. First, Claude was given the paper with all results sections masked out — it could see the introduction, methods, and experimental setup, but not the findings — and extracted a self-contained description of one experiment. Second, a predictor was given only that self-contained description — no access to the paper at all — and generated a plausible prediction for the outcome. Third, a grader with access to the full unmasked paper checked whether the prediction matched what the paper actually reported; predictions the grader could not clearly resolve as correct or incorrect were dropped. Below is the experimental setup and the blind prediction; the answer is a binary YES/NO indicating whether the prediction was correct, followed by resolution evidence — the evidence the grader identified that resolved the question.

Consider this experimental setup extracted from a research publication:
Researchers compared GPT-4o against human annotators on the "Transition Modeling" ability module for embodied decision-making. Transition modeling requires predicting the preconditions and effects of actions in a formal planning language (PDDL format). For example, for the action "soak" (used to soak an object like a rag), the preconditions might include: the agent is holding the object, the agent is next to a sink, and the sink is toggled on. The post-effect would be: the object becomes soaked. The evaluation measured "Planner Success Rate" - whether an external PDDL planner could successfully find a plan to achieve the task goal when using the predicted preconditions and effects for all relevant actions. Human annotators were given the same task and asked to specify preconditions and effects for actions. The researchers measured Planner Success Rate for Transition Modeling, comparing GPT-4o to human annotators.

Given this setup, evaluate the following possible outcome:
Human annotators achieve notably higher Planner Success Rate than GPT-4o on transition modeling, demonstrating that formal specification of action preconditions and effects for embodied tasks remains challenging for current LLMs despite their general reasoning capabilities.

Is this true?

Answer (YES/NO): NO